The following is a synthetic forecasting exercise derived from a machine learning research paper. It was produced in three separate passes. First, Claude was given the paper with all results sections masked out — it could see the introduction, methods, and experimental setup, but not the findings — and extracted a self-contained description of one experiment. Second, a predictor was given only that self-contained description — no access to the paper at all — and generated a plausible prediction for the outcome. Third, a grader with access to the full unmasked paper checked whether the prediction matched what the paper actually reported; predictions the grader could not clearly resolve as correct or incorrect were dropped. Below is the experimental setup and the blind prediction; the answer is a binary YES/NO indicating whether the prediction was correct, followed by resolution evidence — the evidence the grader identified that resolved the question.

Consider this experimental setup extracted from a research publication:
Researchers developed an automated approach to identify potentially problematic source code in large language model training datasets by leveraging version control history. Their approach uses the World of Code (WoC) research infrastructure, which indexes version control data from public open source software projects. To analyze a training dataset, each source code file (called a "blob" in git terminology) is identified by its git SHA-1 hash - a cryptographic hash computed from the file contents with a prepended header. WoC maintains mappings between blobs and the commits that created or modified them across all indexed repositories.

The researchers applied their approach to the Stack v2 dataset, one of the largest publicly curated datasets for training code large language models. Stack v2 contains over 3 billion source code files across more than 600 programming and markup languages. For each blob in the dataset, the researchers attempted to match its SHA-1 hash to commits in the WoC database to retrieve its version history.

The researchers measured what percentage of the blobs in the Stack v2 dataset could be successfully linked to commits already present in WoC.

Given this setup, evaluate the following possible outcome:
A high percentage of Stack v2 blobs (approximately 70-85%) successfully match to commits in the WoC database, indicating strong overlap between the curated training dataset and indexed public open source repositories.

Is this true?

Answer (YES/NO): NO